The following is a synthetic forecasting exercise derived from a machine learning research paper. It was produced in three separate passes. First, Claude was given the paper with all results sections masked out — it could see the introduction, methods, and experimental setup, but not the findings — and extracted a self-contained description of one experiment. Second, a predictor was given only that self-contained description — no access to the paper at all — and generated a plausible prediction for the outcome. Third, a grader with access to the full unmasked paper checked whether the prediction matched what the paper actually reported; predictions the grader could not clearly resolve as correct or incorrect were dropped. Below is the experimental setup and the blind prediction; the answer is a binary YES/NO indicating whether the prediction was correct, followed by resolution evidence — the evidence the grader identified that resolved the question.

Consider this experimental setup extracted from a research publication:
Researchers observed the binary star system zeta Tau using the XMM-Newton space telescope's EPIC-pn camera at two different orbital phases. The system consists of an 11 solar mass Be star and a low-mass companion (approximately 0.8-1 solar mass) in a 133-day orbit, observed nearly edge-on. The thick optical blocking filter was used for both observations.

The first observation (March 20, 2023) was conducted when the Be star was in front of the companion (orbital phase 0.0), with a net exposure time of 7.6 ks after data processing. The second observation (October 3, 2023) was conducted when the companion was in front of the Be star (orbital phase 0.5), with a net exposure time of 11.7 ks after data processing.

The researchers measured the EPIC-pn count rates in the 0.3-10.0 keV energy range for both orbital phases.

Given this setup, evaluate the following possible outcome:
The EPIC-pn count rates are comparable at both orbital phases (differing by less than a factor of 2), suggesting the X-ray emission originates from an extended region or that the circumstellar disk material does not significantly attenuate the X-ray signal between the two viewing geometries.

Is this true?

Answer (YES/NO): YES